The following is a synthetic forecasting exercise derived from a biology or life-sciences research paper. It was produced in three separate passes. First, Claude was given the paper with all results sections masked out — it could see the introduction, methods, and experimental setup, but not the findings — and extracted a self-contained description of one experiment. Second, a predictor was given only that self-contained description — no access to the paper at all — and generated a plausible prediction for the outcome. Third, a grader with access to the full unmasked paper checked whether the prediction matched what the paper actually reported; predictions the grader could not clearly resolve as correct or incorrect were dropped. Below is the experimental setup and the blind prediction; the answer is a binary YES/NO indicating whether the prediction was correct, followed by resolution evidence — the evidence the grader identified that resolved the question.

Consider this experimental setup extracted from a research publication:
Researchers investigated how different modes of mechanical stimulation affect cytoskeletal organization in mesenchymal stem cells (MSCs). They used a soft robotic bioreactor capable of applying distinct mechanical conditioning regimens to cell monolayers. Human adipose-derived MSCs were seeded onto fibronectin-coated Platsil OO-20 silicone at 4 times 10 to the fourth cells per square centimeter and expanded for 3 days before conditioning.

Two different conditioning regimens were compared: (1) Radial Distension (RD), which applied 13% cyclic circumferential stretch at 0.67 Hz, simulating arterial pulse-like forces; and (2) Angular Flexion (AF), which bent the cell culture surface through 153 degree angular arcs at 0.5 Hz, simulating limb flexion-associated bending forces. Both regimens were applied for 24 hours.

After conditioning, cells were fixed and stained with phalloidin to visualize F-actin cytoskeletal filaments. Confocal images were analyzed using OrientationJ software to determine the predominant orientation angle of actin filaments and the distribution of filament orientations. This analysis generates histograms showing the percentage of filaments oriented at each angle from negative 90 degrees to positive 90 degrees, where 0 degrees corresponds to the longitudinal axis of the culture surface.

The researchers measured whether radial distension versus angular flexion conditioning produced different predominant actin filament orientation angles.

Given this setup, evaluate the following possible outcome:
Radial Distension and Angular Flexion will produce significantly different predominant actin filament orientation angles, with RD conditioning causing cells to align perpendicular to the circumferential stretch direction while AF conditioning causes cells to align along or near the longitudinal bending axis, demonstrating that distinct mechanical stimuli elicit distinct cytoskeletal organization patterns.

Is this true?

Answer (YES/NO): NO